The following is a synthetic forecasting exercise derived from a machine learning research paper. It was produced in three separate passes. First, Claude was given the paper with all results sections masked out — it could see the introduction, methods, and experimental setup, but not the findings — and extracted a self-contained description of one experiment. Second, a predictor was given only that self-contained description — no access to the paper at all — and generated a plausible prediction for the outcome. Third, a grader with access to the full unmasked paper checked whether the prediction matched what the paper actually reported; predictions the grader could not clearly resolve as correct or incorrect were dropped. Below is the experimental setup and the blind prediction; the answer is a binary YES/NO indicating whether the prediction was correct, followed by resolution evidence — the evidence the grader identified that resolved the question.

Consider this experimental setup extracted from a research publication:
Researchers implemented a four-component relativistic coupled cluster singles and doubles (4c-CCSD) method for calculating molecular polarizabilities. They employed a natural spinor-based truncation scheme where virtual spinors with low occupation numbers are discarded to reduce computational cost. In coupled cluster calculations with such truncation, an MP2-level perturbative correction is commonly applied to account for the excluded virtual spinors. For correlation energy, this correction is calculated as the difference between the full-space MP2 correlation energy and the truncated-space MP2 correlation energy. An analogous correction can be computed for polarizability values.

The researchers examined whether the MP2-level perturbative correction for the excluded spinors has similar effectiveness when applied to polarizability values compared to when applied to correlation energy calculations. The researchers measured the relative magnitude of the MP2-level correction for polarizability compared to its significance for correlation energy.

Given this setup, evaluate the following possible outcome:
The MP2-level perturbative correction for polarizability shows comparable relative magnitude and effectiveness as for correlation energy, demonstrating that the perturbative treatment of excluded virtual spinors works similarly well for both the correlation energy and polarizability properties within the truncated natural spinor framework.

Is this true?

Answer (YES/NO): NO